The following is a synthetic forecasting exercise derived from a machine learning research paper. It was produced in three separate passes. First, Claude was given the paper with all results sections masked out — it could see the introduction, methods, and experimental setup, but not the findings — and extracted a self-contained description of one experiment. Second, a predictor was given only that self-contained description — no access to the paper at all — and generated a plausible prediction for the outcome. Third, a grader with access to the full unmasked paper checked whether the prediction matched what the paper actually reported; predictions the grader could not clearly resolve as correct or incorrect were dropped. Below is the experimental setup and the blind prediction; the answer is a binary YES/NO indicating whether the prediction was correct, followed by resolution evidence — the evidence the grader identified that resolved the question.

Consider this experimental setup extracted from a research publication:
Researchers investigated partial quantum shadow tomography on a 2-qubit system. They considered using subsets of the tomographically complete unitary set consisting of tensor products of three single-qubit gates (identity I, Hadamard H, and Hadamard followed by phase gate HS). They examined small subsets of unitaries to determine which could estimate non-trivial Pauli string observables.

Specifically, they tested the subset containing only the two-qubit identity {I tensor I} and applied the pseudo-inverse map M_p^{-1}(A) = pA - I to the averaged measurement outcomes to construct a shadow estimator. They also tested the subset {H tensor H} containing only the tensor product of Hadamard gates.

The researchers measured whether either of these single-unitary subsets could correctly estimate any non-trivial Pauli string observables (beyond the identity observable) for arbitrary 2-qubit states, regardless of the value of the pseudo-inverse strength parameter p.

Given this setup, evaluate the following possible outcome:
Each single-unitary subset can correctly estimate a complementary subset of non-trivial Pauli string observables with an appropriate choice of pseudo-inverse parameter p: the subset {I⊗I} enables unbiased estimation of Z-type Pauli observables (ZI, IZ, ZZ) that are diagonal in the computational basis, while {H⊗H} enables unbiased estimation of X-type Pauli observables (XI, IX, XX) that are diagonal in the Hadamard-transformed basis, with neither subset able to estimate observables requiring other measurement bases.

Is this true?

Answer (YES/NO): NO